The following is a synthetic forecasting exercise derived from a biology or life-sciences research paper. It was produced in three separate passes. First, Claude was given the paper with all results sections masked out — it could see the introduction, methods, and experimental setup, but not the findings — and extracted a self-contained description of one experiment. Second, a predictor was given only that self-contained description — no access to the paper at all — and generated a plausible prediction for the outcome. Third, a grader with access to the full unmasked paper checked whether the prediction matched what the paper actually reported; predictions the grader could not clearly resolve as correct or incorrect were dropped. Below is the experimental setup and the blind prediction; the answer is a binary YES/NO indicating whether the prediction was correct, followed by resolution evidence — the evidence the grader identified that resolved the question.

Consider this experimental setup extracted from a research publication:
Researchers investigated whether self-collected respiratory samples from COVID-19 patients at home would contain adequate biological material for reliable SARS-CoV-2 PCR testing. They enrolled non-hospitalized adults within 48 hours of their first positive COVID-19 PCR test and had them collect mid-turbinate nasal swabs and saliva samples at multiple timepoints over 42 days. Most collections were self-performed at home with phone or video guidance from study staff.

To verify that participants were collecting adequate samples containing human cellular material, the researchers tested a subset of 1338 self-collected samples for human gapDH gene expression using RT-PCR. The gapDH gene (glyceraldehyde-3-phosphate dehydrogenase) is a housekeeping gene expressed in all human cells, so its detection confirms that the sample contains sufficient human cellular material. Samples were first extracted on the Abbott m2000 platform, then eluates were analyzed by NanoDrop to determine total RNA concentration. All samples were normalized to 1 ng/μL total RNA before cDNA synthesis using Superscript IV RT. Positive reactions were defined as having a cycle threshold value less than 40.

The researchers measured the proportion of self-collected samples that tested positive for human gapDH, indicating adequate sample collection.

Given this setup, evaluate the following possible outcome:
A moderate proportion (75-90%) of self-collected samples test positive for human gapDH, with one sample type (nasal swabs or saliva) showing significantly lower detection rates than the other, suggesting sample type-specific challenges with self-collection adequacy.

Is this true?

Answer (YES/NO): NO